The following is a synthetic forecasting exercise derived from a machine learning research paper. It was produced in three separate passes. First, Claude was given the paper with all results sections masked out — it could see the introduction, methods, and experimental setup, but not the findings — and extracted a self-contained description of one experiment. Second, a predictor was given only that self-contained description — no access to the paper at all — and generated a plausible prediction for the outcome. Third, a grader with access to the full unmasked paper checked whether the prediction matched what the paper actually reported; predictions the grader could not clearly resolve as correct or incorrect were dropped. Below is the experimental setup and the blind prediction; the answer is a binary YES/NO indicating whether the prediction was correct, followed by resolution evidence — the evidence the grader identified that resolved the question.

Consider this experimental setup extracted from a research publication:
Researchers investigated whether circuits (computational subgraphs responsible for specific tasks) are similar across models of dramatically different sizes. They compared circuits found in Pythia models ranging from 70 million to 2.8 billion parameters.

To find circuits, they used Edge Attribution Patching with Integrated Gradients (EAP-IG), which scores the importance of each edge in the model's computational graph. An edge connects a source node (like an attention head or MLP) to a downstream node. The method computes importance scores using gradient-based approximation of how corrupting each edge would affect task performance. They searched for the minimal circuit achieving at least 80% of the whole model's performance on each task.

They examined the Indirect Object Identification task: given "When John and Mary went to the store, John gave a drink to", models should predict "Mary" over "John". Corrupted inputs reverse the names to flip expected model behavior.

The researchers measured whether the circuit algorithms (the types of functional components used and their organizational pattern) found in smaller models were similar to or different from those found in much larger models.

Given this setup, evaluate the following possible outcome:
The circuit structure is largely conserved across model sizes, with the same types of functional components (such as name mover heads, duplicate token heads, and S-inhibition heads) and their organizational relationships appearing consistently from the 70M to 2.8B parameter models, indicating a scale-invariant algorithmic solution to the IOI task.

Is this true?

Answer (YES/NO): NO